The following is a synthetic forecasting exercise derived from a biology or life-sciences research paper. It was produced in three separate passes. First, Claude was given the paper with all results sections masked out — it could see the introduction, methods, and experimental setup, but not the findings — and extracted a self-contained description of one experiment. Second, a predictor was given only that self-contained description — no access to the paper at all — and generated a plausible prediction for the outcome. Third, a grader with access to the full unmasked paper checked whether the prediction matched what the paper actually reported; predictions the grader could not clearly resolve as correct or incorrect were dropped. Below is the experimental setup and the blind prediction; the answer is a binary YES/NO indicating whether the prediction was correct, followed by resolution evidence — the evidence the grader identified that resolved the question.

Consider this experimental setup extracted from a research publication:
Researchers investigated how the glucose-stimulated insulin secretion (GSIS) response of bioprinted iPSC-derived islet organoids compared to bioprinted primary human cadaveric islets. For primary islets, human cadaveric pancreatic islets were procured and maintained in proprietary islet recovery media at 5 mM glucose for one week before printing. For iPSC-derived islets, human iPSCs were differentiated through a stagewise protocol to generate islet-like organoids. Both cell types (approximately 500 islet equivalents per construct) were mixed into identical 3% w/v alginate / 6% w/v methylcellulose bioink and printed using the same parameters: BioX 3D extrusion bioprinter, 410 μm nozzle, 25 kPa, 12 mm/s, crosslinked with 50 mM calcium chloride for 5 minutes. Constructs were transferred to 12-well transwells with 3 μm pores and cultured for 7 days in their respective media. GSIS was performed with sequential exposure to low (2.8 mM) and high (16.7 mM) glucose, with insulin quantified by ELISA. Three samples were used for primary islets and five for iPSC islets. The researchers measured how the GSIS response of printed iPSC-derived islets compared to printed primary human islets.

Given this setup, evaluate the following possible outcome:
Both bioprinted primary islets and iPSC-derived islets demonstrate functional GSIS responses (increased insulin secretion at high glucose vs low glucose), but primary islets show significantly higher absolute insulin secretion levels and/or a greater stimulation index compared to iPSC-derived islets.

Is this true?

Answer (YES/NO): NO